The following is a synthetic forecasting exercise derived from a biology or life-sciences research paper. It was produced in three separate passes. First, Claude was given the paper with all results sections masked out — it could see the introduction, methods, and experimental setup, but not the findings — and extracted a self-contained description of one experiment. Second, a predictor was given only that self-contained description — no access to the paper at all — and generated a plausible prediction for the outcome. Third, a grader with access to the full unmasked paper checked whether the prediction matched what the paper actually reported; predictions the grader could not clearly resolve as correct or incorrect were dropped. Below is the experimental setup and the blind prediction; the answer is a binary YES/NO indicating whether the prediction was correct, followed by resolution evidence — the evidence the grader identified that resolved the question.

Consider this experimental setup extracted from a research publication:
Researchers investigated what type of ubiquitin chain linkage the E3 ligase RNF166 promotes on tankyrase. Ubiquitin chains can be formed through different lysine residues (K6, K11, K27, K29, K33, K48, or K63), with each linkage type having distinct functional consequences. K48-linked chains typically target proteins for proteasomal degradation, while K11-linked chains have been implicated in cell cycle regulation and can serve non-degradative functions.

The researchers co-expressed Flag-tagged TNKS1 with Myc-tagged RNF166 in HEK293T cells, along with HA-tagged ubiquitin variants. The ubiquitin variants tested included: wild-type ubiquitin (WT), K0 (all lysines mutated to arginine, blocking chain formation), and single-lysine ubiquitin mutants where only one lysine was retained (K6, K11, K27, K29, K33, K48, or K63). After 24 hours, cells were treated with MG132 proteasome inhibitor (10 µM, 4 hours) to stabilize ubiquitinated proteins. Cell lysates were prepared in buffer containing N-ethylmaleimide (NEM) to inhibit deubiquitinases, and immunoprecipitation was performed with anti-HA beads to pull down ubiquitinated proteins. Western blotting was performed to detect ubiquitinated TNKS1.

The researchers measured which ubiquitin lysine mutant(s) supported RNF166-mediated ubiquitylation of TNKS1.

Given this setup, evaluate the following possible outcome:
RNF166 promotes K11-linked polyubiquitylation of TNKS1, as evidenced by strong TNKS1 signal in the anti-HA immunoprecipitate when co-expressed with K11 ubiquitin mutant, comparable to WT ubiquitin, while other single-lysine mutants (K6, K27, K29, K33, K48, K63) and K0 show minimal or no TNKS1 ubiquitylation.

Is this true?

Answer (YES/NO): NO